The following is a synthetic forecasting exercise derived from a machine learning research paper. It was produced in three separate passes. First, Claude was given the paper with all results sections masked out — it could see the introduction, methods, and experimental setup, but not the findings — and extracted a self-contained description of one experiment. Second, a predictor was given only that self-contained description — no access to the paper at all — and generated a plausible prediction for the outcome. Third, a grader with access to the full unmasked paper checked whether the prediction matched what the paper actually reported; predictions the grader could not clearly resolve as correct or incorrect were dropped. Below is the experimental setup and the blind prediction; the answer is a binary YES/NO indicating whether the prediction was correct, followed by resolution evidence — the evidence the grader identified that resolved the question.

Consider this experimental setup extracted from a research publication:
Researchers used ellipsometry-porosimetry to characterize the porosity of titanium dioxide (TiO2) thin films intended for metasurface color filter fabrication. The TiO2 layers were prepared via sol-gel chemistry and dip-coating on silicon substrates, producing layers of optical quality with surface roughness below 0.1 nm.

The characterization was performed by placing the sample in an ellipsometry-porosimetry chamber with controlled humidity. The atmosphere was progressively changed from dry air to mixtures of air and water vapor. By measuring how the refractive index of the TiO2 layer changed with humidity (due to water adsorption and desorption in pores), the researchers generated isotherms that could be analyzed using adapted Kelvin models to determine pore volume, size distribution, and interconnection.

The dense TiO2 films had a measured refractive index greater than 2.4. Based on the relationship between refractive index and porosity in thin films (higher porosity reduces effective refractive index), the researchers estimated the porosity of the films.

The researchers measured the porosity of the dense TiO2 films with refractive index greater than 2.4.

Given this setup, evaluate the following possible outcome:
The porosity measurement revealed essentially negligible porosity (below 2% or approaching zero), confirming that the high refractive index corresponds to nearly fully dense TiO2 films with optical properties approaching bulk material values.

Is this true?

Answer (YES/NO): NO